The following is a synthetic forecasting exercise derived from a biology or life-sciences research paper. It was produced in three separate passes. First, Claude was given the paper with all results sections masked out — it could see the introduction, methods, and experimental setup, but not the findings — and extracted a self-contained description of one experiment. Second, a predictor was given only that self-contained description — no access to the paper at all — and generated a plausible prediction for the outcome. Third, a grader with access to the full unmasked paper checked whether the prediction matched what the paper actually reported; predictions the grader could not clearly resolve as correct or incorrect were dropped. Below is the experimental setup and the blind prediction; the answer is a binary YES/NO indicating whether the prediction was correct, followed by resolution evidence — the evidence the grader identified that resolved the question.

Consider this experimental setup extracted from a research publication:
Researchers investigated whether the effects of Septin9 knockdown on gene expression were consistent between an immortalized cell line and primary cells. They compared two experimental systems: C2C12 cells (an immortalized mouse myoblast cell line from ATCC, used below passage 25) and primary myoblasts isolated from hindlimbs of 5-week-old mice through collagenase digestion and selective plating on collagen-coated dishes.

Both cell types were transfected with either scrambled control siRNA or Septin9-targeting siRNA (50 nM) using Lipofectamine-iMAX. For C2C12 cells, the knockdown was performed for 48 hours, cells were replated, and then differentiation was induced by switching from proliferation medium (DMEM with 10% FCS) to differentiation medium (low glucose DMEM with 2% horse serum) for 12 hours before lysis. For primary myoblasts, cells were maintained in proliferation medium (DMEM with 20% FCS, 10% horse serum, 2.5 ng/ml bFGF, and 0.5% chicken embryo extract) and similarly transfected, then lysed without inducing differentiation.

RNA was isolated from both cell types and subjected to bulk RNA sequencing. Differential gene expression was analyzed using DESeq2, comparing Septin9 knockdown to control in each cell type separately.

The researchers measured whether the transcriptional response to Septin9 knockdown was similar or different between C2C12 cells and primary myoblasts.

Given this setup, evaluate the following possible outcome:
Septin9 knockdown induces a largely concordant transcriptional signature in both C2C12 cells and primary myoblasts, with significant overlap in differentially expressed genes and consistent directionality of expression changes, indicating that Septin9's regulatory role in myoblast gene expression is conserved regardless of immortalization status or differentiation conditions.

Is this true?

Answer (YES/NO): NO